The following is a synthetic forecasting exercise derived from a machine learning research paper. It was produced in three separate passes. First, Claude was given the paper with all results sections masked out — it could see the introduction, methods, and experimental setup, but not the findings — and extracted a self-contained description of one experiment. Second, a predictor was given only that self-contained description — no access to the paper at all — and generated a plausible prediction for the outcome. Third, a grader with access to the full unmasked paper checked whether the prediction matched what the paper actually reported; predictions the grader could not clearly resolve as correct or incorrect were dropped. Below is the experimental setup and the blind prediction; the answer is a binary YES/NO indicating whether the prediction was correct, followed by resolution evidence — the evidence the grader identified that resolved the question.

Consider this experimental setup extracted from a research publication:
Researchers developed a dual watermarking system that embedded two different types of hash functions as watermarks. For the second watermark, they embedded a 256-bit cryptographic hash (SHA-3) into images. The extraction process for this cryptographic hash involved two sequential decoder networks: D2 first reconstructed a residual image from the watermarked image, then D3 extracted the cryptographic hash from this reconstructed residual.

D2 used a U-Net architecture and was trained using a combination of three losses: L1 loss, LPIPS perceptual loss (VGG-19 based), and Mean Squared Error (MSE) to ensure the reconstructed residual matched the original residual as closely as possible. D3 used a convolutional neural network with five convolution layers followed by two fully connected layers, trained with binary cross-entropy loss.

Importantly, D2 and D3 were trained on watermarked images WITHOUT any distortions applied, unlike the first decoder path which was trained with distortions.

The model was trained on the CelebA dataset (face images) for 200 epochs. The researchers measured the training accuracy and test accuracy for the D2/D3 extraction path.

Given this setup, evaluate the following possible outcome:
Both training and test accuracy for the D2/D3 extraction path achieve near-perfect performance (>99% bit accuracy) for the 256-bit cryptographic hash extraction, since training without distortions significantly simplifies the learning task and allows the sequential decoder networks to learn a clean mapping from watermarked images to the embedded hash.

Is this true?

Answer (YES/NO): NO